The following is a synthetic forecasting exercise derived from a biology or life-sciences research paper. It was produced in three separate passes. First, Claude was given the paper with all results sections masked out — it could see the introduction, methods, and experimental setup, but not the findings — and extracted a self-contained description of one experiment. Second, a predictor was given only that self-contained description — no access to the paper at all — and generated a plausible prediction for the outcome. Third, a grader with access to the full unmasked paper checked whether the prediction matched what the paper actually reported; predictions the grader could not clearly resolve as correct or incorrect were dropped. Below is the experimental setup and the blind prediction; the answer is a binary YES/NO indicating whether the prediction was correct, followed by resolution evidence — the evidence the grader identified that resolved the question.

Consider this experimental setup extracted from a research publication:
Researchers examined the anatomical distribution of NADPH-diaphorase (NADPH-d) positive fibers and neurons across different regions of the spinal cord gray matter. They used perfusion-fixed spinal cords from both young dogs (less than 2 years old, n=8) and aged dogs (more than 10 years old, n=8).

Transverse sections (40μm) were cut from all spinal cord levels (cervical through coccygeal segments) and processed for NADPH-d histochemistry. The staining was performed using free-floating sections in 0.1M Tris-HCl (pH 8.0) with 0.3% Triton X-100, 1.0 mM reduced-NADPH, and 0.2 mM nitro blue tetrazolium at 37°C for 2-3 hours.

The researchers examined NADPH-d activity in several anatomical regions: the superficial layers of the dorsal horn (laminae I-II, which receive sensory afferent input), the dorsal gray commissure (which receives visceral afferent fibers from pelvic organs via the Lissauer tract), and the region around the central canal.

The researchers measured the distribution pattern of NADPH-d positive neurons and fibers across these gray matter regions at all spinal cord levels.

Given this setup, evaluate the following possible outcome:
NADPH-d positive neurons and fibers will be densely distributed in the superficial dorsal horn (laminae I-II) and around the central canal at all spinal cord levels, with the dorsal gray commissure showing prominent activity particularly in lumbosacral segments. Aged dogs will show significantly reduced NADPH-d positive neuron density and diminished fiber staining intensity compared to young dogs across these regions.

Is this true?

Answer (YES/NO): NO